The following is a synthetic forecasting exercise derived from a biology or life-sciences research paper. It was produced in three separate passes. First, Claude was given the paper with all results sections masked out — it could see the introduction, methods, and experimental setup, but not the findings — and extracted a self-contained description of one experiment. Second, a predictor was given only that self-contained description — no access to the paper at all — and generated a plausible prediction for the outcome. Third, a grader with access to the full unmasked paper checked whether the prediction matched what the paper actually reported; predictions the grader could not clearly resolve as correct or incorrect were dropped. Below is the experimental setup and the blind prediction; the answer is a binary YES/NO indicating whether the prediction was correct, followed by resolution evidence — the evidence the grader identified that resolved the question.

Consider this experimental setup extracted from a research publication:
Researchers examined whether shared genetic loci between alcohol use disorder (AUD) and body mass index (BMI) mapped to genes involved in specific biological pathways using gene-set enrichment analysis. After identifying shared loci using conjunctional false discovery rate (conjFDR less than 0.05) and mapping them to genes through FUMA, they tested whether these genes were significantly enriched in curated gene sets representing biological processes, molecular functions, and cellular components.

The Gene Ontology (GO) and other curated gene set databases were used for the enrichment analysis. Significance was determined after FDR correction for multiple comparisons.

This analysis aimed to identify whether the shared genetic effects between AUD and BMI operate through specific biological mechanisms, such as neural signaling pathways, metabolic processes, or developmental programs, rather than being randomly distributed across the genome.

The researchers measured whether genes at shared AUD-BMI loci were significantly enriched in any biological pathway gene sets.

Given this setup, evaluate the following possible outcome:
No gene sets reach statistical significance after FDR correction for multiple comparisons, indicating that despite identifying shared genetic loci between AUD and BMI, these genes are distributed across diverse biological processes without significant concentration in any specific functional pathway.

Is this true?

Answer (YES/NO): NO